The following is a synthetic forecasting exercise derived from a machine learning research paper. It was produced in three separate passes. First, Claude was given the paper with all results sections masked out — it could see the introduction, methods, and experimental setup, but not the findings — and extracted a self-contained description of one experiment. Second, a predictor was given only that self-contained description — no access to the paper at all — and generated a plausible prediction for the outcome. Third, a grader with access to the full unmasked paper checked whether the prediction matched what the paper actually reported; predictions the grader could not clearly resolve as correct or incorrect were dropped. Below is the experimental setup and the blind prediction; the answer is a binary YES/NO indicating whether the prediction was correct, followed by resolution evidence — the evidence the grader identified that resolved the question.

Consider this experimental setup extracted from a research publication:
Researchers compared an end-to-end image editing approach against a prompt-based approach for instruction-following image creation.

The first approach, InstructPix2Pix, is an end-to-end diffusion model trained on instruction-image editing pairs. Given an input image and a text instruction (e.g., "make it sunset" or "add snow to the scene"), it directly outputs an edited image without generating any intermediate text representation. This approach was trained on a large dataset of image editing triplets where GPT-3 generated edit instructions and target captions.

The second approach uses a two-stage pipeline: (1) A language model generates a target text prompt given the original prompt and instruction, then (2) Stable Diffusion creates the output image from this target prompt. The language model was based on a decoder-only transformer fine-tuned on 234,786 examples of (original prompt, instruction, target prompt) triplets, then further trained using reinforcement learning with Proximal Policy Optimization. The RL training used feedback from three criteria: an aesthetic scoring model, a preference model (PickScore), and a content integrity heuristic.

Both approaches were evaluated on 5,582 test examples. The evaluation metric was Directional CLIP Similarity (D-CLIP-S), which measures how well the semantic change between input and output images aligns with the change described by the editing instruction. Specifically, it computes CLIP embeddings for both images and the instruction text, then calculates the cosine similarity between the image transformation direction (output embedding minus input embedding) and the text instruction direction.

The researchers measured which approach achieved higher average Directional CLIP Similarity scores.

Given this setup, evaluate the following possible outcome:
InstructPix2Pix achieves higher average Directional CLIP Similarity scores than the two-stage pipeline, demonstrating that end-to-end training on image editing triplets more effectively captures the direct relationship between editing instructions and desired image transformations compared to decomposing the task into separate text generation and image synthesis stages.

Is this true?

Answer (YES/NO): YES